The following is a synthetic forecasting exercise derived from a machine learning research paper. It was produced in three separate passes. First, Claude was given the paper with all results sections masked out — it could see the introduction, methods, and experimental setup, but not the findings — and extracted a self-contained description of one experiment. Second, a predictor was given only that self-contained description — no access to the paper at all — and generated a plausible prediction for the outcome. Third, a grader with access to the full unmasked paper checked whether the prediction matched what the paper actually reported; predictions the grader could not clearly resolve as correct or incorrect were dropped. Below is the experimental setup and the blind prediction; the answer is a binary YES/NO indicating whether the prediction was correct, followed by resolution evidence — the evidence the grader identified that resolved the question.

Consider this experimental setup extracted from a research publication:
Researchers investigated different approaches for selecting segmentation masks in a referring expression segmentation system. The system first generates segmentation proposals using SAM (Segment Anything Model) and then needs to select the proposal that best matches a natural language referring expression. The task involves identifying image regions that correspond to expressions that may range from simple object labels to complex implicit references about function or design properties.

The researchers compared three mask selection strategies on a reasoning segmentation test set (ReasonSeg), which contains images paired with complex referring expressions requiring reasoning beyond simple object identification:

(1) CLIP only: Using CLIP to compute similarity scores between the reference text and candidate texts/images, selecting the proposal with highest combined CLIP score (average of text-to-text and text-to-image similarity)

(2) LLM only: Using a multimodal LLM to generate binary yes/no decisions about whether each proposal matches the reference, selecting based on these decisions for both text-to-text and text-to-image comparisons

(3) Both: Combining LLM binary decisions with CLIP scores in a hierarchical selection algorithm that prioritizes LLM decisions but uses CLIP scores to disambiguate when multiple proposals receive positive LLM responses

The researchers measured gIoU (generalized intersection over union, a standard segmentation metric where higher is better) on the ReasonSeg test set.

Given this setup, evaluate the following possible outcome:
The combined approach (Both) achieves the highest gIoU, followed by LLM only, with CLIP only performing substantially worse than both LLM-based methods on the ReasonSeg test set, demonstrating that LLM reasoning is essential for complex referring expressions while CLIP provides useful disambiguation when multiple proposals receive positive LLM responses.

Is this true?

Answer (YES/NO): YES